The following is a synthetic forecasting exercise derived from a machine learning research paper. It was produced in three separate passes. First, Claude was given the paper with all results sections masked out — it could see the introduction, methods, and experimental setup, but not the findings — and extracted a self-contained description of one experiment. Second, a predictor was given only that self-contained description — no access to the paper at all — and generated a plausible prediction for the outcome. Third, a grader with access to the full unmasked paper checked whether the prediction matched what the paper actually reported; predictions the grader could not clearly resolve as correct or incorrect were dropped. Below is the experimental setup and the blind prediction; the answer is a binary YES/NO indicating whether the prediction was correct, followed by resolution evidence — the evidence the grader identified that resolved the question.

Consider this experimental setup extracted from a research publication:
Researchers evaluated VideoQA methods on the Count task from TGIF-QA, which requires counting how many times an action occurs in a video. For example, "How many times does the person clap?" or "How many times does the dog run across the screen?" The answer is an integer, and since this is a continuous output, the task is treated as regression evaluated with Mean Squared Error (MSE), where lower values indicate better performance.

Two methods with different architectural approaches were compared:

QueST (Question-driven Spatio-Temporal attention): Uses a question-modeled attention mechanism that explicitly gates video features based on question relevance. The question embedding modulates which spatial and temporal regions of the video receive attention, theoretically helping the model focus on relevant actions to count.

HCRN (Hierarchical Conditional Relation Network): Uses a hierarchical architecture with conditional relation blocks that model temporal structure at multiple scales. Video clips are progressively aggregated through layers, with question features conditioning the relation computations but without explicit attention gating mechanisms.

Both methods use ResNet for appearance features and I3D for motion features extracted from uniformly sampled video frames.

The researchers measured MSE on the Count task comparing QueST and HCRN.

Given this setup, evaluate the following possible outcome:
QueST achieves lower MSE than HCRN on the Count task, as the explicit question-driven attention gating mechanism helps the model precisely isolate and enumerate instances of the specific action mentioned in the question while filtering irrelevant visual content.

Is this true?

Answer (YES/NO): NO